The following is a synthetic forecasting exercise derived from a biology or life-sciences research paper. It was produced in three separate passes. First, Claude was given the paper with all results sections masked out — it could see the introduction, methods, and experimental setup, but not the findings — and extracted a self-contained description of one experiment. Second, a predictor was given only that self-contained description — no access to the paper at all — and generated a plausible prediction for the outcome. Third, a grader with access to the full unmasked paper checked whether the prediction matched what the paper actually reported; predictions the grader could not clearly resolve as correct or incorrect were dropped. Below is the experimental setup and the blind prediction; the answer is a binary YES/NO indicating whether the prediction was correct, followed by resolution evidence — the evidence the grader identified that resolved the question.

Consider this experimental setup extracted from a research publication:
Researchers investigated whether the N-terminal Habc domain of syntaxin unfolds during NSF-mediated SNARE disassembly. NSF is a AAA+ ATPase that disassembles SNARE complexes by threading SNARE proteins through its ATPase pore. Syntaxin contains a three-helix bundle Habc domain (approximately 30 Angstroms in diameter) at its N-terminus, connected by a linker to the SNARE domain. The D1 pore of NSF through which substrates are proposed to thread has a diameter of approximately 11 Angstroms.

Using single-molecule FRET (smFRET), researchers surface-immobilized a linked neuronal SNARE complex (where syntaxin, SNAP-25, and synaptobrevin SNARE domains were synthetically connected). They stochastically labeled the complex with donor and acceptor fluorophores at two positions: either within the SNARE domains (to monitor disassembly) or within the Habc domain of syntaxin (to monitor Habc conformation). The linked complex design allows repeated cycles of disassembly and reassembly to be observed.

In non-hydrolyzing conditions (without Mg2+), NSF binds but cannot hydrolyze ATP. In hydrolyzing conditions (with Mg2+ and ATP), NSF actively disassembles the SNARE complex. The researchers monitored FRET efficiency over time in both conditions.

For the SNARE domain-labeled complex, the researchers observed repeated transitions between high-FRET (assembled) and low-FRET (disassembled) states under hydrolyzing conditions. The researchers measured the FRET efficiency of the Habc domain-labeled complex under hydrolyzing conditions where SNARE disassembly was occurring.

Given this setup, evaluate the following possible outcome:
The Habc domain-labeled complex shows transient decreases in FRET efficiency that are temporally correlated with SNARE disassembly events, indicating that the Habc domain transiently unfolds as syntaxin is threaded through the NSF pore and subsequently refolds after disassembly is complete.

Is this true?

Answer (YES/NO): NO